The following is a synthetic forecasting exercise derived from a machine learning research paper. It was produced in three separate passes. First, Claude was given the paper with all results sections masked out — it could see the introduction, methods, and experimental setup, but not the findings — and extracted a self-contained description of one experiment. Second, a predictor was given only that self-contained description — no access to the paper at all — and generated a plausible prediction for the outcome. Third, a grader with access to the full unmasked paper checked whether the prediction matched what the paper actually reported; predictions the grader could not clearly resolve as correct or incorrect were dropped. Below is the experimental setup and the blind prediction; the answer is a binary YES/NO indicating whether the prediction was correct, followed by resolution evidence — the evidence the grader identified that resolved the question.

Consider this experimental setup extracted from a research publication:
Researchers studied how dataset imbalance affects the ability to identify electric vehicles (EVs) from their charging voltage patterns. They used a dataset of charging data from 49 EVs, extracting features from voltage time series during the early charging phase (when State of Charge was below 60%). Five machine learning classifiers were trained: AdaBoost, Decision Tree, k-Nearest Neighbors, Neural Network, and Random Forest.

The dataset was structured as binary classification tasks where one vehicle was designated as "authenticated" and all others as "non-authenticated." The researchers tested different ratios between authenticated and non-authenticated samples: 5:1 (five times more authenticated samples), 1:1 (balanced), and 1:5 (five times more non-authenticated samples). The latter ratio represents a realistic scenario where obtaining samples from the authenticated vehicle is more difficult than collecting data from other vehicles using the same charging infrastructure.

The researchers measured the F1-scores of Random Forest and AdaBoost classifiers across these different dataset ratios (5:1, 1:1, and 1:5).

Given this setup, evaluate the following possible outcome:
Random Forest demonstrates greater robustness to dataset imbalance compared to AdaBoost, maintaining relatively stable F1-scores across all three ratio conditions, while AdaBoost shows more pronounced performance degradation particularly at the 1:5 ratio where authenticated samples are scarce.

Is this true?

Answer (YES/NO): NO